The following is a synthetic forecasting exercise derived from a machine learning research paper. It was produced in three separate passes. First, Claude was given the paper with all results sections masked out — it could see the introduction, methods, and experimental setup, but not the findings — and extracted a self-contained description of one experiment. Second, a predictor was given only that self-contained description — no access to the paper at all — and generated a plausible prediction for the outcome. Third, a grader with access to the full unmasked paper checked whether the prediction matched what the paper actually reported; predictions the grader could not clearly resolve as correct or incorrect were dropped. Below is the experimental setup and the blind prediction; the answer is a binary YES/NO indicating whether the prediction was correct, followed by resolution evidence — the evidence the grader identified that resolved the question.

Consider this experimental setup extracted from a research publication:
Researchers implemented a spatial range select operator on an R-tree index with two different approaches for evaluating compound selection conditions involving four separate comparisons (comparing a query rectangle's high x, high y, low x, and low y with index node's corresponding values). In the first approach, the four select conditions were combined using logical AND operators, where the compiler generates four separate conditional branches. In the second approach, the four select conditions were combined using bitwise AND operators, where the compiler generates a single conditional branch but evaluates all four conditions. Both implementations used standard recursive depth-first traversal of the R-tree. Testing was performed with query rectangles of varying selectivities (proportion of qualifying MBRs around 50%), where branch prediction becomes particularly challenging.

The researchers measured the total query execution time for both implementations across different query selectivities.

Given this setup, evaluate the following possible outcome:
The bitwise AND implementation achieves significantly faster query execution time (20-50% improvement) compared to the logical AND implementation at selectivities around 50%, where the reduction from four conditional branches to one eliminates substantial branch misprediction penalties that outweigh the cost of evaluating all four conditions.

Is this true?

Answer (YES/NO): NO